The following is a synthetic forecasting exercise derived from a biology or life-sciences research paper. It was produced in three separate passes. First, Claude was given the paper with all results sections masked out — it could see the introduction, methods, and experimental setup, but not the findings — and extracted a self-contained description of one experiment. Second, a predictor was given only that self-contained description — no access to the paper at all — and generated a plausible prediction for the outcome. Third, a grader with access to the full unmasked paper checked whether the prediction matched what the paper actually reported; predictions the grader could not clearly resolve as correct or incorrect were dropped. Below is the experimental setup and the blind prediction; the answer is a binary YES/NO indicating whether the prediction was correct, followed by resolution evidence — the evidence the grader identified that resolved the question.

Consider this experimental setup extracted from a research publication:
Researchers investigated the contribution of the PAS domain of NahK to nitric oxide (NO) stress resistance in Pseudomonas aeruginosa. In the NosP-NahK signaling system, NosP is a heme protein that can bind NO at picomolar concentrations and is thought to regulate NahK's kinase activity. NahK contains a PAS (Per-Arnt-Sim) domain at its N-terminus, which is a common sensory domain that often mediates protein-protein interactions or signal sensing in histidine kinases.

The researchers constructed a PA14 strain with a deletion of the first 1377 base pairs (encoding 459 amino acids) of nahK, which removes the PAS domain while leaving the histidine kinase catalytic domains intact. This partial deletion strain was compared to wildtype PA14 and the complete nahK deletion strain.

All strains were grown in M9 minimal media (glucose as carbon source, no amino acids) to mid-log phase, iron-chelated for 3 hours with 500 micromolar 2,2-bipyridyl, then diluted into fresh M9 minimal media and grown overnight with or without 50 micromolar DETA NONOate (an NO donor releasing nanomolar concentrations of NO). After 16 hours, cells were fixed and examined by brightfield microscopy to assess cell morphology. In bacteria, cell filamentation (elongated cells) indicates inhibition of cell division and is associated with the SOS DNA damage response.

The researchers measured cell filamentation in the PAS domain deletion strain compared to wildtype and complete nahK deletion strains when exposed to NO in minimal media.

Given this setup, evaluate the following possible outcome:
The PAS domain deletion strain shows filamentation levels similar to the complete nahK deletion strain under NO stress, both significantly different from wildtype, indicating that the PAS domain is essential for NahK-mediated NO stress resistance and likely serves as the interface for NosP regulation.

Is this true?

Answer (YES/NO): NO